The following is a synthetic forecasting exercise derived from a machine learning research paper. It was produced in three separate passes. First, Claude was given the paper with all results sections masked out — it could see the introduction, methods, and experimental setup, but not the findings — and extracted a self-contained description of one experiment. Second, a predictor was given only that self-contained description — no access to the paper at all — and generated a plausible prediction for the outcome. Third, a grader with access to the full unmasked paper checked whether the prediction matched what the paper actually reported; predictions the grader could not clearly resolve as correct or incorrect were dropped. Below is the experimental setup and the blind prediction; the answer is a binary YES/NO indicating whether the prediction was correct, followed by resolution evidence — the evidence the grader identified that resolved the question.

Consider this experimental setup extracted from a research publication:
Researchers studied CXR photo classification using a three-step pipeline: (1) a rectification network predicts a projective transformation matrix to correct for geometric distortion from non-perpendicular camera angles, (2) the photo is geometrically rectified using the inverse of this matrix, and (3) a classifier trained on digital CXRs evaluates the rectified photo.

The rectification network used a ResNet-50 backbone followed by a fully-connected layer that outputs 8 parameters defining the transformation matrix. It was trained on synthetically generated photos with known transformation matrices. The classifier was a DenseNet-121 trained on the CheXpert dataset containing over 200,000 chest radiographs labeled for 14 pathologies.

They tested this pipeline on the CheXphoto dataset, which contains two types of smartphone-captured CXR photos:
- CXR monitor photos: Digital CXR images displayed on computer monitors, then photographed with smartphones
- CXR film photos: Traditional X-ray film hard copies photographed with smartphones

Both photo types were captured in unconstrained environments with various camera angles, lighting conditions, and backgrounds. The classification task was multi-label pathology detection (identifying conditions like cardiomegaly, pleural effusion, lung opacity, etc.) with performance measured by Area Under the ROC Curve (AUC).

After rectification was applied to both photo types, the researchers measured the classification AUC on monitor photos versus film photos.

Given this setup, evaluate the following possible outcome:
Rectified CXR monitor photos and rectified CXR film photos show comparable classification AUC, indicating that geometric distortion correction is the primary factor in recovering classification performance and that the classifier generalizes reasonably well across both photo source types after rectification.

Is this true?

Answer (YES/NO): NO